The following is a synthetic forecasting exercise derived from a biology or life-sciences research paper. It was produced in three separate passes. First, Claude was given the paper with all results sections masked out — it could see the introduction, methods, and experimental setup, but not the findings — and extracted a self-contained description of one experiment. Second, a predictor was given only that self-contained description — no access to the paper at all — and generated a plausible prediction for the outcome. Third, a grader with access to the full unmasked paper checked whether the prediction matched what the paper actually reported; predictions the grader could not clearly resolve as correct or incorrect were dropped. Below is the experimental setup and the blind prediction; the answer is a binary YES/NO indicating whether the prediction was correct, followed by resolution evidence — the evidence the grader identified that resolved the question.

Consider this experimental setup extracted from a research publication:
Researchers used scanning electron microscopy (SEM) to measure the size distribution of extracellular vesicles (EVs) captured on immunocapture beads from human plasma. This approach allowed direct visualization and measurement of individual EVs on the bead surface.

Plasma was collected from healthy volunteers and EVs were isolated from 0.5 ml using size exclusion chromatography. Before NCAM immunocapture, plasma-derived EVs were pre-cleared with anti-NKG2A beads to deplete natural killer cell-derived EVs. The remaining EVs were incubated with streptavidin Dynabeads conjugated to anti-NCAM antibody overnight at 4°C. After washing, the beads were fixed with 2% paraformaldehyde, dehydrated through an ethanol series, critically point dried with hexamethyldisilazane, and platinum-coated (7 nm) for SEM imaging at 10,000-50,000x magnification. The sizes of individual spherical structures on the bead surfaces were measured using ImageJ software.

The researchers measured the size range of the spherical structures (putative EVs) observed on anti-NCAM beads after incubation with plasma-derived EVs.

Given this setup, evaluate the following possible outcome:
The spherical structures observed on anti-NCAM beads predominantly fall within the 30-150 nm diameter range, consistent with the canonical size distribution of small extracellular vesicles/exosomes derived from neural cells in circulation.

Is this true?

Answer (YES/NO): YES